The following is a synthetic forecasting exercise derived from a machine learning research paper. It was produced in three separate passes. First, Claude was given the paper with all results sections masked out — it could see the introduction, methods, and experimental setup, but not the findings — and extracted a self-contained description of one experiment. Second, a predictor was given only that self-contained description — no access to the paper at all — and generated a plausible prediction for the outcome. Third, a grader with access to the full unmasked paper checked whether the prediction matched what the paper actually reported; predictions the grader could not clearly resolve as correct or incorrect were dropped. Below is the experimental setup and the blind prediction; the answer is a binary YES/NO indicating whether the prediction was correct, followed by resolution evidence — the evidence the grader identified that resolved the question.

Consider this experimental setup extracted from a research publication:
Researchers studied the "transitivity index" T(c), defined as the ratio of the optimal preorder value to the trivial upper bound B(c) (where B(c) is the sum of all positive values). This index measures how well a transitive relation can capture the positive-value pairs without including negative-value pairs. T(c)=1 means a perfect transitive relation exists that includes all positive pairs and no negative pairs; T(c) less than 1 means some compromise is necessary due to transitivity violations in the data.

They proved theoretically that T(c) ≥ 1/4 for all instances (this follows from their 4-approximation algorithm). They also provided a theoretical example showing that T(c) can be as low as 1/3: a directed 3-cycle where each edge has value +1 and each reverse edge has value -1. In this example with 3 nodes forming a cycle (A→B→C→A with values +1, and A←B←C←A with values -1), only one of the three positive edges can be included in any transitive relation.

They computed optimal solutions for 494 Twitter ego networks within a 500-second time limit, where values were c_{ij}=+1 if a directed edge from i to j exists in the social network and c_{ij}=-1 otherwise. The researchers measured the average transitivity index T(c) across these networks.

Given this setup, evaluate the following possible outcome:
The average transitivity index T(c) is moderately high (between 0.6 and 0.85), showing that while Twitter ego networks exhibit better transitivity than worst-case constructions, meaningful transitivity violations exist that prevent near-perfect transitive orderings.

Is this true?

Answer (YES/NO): NO